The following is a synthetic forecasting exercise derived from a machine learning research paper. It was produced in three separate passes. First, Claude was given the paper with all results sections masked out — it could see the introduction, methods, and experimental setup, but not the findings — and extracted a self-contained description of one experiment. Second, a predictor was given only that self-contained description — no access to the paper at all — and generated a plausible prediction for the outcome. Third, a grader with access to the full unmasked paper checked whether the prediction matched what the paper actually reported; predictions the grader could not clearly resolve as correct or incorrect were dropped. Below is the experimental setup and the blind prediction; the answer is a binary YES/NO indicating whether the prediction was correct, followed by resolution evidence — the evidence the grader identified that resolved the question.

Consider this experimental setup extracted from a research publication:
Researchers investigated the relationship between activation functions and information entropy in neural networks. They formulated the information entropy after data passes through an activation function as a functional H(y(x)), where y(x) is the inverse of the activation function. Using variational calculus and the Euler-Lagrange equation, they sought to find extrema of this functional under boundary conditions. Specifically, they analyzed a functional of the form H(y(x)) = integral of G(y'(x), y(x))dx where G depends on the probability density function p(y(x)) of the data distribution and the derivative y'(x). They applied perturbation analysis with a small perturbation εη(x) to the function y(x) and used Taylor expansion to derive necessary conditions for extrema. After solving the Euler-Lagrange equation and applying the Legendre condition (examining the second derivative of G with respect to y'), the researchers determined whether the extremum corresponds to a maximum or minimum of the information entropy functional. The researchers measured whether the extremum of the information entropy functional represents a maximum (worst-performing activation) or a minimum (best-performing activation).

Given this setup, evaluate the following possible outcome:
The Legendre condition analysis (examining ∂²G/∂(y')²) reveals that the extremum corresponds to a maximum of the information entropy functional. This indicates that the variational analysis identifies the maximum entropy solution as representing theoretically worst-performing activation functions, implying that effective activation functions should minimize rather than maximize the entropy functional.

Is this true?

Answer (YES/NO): YES